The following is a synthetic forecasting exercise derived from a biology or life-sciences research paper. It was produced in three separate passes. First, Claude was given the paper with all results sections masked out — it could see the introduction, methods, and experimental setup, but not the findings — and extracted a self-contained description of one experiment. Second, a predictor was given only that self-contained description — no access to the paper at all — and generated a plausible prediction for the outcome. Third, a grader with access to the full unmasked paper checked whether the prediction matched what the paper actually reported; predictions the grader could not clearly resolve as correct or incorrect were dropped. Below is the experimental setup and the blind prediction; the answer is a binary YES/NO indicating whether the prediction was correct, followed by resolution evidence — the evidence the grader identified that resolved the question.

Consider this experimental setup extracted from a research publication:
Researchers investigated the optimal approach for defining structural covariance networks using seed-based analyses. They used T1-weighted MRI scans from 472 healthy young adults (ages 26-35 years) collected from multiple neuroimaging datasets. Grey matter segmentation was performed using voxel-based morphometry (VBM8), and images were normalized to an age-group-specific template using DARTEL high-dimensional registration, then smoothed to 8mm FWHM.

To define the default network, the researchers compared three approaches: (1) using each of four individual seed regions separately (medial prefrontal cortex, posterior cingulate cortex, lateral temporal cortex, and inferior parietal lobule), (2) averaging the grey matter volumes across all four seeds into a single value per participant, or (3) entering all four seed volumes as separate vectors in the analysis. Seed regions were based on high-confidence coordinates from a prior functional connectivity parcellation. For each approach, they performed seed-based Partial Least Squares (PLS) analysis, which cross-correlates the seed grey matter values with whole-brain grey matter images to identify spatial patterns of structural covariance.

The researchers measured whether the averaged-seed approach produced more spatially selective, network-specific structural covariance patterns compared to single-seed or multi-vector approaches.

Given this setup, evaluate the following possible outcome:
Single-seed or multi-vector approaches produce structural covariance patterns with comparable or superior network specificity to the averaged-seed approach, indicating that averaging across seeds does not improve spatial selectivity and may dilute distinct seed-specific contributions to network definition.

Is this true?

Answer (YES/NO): NO